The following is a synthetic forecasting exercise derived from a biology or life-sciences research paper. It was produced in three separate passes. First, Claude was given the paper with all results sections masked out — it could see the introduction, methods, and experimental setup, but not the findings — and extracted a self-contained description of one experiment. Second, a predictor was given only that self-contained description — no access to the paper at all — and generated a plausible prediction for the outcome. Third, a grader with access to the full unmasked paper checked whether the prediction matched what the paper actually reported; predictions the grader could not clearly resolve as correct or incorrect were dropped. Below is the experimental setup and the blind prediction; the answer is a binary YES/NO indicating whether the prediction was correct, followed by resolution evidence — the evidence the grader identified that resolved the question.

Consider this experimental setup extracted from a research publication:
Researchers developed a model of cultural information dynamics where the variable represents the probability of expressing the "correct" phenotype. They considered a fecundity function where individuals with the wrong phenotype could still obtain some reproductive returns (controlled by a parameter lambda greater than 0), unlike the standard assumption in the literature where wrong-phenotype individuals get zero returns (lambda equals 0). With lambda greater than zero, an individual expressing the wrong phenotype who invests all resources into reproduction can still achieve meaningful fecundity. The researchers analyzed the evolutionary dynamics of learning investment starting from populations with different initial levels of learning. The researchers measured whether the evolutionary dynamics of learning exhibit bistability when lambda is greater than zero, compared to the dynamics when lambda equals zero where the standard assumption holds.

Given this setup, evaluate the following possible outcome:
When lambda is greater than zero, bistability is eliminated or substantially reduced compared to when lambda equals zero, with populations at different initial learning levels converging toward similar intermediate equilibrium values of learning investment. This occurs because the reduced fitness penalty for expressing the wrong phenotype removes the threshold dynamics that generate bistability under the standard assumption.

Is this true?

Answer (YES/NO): NO